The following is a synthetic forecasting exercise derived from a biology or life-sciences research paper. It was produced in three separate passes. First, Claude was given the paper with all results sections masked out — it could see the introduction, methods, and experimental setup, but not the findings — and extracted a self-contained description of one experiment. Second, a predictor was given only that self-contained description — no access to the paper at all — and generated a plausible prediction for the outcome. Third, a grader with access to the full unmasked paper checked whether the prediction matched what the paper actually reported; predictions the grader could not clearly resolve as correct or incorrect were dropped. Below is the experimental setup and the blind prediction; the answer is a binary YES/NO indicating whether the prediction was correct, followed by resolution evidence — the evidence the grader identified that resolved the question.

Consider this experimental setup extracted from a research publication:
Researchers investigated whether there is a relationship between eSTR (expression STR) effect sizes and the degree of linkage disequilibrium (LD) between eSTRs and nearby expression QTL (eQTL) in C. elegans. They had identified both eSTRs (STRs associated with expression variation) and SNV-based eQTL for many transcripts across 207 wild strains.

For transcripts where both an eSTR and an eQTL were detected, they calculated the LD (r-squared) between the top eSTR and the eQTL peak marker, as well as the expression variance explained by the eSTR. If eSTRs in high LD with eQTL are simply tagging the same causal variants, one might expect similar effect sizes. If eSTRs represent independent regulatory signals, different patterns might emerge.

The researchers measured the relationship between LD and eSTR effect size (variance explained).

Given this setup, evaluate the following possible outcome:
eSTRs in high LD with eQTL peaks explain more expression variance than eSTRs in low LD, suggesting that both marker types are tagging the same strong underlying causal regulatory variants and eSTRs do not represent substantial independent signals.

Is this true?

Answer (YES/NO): NO